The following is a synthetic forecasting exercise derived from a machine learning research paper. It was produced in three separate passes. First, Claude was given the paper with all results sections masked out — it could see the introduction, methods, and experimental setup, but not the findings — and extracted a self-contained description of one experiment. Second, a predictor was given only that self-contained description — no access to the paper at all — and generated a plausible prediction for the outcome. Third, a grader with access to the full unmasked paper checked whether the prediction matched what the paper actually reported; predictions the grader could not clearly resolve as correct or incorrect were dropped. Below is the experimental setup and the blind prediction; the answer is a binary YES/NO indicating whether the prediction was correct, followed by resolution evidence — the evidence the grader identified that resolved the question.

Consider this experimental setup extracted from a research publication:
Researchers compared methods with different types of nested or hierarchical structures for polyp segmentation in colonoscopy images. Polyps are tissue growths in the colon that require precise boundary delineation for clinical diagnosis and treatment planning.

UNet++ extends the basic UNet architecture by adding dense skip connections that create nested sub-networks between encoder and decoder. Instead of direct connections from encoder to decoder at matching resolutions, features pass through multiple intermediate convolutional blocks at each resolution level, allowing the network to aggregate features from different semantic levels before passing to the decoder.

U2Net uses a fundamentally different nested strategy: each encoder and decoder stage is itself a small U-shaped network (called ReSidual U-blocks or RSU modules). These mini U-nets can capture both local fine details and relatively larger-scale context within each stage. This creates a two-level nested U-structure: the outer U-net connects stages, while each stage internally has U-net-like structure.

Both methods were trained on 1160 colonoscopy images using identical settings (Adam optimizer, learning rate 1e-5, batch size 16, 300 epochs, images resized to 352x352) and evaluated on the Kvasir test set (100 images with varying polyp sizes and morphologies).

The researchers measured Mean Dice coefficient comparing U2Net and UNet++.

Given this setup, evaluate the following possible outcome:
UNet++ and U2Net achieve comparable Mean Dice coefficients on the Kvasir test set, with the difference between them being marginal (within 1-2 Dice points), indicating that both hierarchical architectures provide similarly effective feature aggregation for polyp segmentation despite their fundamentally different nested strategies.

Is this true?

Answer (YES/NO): NO